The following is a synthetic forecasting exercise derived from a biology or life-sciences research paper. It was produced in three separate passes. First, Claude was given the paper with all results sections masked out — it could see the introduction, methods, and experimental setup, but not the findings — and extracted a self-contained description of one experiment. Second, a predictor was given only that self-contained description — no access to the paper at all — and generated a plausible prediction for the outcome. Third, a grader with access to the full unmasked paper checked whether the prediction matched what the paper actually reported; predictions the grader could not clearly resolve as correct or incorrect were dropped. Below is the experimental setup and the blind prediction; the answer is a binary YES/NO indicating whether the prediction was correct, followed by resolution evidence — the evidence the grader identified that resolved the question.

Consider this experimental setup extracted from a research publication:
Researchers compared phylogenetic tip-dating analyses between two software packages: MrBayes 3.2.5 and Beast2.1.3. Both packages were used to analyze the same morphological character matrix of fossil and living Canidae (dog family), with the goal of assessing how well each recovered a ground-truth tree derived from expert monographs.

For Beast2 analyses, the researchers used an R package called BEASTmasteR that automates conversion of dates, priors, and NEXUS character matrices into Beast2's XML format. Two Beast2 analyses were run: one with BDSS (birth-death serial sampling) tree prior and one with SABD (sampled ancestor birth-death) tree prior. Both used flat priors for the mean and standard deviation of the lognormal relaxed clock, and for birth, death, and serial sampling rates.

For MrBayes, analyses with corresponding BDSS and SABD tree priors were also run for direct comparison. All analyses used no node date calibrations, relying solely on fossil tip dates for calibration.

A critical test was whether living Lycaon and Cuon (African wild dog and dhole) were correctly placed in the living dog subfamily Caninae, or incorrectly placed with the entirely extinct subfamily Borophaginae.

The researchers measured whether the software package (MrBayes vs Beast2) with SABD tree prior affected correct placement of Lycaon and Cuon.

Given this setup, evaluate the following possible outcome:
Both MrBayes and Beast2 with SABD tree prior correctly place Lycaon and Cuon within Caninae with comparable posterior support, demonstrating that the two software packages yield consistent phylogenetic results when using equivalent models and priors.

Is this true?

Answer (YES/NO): NO